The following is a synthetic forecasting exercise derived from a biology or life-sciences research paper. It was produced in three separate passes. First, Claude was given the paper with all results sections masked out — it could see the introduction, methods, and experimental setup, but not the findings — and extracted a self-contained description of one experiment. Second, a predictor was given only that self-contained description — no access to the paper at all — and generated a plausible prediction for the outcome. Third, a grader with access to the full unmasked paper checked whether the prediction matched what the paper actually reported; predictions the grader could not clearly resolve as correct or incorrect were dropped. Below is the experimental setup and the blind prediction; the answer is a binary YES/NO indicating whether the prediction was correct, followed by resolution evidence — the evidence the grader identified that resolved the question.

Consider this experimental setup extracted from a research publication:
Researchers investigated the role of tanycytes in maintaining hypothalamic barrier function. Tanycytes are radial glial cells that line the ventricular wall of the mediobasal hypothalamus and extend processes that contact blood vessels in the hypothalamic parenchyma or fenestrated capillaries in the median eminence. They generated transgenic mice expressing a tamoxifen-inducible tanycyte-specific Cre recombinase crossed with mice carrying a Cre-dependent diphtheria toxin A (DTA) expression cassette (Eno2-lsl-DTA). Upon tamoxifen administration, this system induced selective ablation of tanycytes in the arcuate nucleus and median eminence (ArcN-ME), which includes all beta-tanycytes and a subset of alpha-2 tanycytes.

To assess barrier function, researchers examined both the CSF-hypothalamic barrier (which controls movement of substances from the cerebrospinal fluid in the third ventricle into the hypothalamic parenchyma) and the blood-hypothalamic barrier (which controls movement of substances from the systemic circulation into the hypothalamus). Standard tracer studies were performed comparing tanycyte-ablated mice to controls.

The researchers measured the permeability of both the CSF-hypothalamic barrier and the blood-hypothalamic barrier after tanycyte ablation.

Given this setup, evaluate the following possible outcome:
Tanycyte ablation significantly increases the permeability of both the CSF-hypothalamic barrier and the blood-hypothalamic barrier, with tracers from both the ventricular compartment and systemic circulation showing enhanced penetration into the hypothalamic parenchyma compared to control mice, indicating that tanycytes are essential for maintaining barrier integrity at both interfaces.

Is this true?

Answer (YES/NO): NO